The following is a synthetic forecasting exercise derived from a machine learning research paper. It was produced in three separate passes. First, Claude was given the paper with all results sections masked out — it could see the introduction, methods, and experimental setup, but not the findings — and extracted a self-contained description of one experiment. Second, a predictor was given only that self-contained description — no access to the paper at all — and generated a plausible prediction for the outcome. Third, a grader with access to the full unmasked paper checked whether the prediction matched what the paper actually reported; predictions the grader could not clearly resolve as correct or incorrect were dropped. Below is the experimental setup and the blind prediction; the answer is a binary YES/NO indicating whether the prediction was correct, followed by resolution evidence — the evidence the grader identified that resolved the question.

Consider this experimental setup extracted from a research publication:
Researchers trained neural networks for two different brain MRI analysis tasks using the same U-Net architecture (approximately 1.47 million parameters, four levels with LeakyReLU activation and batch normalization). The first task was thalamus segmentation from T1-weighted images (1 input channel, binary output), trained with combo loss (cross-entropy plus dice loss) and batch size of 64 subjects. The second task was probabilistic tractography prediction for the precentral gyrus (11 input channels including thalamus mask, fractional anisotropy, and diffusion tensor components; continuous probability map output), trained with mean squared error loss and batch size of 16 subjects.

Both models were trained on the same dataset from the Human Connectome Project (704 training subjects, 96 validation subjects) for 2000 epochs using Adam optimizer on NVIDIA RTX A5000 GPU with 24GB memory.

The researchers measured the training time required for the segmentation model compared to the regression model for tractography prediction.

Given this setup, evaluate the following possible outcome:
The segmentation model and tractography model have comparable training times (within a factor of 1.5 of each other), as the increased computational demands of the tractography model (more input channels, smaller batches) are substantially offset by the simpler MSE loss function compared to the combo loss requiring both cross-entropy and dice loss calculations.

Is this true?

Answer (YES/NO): NO